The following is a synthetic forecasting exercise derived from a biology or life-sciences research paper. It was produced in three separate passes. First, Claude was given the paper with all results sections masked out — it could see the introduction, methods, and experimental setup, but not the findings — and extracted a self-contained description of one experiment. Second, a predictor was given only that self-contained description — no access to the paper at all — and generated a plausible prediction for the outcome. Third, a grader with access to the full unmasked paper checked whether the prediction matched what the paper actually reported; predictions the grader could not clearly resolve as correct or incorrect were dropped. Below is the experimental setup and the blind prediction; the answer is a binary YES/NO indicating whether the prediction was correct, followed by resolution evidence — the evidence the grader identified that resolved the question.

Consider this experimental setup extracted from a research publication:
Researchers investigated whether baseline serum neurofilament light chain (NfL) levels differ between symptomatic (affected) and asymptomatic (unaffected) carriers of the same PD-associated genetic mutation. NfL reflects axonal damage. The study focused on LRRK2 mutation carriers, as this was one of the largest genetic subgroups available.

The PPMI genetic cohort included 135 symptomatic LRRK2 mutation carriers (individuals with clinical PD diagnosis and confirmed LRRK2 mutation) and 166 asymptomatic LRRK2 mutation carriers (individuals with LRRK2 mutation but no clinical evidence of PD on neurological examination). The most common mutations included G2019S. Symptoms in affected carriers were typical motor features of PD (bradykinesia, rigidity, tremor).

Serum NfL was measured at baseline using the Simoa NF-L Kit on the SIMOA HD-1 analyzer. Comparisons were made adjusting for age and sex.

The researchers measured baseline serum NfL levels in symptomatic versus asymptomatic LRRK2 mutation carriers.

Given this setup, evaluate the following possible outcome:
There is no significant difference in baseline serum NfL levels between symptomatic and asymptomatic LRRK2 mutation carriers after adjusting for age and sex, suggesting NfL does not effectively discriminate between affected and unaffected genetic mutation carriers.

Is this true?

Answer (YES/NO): NO